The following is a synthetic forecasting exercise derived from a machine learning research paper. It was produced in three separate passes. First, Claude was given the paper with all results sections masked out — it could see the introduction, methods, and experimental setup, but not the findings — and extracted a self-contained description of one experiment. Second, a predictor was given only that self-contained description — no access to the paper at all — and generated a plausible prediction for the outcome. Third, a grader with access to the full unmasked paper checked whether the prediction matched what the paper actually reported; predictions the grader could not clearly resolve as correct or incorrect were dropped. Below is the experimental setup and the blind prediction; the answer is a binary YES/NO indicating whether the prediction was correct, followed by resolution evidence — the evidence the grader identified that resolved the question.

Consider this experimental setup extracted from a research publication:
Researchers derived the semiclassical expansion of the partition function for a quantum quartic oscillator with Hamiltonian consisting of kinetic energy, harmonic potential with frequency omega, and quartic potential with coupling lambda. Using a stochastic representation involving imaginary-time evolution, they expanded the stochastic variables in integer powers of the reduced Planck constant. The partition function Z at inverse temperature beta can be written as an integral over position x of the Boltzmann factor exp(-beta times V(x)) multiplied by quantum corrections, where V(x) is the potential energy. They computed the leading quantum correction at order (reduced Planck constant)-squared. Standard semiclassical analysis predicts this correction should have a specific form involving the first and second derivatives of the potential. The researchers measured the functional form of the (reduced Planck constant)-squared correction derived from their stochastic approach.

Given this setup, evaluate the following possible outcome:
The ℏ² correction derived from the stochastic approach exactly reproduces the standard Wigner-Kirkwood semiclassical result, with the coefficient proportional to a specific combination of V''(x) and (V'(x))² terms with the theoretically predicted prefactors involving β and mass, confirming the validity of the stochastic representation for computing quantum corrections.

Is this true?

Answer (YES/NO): YES